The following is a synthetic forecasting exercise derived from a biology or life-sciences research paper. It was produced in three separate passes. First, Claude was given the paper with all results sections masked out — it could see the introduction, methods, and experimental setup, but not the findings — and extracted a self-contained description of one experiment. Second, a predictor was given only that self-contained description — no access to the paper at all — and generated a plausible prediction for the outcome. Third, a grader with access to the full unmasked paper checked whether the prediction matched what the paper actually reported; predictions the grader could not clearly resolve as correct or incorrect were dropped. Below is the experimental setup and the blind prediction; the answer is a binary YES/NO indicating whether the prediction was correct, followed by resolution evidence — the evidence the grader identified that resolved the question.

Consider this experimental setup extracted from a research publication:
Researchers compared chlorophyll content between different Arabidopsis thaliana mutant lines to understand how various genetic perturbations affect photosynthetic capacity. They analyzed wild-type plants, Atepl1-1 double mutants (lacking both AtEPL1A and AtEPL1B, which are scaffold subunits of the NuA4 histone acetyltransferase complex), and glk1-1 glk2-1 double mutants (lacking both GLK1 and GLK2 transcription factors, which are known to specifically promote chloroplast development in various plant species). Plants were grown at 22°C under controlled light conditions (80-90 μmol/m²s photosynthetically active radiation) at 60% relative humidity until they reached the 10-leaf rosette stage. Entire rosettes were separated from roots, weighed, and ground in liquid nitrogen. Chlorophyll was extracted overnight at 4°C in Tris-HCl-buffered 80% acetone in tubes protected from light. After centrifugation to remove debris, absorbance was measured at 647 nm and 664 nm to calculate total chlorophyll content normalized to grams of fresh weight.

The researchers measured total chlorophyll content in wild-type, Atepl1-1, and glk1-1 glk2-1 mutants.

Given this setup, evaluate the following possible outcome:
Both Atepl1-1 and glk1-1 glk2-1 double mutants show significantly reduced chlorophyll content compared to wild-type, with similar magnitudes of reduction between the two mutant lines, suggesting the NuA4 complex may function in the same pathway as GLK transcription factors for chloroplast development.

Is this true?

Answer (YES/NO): NO